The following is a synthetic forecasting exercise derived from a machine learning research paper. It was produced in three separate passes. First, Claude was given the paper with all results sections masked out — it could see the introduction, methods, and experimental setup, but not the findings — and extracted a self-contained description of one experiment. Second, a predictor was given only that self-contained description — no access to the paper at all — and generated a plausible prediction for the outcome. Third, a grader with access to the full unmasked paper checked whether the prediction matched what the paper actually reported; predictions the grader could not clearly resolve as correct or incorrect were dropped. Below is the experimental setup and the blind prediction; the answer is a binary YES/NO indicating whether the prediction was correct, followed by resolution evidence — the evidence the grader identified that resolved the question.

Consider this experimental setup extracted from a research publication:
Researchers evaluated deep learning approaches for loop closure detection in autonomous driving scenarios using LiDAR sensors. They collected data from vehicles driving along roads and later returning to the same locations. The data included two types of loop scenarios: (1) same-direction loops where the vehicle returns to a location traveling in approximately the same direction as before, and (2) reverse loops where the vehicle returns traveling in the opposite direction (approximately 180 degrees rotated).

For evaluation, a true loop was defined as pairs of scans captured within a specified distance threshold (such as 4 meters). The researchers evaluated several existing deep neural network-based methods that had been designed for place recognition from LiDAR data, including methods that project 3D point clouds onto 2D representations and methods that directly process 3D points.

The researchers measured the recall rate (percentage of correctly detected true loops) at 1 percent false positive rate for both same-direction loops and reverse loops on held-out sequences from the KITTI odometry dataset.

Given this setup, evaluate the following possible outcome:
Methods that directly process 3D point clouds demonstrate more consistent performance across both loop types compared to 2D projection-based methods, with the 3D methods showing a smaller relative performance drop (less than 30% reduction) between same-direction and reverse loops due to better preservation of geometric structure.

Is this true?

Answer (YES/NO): NO